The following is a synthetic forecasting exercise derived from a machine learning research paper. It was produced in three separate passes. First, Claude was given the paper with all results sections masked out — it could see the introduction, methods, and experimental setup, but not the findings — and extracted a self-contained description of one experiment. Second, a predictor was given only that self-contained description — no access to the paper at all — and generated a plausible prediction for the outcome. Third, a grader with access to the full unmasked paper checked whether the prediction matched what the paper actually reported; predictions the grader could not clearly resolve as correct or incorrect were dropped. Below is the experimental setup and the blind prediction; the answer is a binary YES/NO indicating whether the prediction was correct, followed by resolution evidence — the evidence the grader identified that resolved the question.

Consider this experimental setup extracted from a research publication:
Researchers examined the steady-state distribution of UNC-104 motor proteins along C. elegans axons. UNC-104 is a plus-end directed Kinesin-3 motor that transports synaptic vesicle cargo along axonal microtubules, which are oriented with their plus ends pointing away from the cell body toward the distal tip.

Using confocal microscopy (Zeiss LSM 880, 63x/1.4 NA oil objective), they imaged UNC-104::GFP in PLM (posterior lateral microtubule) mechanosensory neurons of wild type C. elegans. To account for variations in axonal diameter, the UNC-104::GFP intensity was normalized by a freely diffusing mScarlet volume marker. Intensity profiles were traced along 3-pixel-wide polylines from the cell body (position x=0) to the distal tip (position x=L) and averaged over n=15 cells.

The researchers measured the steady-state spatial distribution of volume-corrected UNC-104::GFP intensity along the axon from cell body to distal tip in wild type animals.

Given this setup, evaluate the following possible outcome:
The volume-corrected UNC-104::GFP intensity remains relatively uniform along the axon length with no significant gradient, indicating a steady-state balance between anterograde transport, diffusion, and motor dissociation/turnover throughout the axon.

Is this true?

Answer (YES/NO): NO